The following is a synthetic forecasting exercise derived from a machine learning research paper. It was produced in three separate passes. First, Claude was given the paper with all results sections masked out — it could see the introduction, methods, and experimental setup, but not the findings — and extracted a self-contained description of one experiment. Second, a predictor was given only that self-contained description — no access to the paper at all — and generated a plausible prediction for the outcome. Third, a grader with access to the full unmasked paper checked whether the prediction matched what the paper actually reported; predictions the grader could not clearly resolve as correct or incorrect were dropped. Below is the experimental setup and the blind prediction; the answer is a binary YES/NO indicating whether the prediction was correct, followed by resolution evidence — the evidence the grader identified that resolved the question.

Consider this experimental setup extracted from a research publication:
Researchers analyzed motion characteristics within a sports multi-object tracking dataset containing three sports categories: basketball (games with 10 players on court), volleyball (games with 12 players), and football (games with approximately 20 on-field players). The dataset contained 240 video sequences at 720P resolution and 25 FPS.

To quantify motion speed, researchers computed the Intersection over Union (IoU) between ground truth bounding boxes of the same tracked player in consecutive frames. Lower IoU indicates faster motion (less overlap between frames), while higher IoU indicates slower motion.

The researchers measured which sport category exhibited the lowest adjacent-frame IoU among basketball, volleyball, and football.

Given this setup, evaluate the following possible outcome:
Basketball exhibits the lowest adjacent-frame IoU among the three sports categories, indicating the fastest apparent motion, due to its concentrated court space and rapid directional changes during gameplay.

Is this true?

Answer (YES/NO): NO